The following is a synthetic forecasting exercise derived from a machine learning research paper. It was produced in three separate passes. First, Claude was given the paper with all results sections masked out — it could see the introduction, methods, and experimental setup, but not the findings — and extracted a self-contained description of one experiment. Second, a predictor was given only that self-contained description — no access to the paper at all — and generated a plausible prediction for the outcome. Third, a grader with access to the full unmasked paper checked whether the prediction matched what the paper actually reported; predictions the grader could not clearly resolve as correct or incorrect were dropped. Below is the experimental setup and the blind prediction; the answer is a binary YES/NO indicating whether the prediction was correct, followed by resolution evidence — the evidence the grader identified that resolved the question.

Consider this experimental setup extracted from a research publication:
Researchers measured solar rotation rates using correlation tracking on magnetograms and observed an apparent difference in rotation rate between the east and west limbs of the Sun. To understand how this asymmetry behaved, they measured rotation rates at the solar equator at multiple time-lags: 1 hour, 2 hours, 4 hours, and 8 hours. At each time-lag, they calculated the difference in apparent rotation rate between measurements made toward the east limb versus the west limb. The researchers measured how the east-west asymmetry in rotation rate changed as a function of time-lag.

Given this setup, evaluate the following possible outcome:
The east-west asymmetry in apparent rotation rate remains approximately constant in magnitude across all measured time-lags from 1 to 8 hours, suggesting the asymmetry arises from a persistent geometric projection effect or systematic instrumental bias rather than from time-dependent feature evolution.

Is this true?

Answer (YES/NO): NO